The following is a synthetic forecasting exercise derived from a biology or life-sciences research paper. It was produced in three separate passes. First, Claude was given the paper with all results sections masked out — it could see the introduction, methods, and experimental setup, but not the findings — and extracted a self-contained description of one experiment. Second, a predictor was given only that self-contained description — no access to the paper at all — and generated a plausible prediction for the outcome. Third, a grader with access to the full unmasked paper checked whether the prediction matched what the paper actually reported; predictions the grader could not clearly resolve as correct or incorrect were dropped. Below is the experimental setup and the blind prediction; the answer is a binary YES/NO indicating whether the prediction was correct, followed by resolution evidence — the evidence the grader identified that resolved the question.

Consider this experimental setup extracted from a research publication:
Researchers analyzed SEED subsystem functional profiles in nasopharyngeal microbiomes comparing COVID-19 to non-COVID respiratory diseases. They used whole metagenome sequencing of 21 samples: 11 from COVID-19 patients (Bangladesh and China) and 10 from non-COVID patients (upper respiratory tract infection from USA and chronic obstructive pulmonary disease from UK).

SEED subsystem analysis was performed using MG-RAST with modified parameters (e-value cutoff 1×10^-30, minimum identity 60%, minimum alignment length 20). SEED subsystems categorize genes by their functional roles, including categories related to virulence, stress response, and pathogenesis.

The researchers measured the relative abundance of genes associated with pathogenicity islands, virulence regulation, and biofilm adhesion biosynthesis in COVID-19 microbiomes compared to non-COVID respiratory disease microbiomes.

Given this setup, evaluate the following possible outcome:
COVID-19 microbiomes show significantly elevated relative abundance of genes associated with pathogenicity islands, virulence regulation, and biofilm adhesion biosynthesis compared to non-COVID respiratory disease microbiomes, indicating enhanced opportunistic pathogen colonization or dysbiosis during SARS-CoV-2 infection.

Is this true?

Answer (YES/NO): YES